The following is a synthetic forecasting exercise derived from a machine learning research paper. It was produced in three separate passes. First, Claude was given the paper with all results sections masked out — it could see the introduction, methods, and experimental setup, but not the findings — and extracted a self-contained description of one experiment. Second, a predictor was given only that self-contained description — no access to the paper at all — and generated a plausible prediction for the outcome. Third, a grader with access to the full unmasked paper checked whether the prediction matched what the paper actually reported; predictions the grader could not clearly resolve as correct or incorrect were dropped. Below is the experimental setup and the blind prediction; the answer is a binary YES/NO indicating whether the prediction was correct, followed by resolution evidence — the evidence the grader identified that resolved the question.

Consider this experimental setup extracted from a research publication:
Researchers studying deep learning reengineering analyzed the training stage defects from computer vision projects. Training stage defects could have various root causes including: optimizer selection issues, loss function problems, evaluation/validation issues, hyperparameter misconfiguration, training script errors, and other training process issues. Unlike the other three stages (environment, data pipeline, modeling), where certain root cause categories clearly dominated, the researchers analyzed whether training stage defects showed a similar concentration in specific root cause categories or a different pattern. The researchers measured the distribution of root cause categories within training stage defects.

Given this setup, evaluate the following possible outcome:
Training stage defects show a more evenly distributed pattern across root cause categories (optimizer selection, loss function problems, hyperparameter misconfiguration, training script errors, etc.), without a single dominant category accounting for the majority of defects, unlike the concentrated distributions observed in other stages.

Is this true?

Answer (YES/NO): YES